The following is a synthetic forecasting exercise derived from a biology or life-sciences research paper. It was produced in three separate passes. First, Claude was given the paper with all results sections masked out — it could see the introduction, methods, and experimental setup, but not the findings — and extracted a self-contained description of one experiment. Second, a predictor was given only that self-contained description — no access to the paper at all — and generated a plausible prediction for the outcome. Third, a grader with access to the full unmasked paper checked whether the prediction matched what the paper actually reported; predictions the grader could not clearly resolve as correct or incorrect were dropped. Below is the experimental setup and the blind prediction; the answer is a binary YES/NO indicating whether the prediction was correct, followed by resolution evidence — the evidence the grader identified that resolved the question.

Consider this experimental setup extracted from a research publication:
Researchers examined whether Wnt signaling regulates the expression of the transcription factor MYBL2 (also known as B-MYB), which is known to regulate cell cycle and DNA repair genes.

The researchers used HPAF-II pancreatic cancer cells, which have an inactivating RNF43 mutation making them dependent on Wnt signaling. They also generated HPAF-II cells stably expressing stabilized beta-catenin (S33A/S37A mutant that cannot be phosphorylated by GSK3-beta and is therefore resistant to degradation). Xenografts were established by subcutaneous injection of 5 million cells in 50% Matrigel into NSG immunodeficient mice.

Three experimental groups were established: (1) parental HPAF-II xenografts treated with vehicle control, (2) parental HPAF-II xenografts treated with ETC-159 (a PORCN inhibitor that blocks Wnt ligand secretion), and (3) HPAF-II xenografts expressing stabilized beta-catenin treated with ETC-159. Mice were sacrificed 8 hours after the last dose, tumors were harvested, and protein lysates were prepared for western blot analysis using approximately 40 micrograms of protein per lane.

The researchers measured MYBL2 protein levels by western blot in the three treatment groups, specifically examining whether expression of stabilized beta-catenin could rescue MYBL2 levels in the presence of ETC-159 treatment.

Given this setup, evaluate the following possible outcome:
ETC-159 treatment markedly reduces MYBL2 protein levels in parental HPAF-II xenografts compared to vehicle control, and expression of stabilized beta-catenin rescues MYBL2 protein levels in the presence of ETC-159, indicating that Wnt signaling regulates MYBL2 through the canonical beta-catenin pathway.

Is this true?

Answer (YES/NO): YES